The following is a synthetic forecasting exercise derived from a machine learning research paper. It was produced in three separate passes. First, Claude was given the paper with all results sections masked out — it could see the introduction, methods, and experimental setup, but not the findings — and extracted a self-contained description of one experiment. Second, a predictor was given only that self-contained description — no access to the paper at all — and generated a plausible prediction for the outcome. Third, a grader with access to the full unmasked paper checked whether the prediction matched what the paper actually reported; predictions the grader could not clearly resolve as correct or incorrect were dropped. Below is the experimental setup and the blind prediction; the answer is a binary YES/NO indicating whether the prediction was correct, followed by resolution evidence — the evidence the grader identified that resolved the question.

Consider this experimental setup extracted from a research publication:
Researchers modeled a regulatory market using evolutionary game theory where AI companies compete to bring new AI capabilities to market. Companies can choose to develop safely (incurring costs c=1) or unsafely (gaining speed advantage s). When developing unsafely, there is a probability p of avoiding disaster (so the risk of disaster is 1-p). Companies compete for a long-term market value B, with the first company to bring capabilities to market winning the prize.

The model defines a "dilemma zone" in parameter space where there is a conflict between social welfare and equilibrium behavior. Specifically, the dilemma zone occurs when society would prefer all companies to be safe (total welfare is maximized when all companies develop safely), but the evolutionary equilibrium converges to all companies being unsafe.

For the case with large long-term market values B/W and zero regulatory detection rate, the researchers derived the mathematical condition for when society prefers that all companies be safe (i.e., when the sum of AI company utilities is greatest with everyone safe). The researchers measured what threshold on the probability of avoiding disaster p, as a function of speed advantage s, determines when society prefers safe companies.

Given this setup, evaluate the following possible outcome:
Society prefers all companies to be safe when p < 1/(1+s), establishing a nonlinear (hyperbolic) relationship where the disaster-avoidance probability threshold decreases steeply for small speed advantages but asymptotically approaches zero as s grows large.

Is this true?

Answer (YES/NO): NO